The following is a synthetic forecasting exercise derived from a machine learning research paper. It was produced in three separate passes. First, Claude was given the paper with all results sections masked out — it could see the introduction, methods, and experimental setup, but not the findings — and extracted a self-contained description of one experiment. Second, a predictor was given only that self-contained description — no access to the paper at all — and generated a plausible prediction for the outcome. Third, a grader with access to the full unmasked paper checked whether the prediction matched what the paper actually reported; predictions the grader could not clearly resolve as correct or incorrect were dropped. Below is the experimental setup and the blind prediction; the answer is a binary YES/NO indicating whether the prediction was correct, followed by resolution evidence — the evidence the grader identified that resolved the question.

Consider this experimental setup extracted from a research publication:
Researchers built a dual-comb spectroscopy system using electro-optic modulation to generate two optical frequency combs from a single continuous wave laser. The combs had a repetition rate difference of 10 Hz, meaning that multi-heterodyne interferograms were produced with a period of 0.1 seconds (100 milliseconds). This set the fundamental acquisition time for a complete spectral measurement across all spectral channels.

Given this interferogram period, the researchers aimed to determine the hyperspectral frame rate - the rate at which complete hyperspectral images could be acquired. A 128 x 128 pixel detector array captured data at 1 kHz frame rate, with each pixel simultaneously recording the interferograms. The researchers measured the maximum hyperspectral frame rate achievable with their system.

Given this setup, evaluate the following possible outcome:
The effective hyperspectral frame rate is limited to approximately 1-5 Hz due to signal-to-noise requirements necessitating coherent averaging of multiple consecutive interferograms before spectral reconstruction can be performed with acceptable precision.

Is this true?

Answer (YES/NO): NO